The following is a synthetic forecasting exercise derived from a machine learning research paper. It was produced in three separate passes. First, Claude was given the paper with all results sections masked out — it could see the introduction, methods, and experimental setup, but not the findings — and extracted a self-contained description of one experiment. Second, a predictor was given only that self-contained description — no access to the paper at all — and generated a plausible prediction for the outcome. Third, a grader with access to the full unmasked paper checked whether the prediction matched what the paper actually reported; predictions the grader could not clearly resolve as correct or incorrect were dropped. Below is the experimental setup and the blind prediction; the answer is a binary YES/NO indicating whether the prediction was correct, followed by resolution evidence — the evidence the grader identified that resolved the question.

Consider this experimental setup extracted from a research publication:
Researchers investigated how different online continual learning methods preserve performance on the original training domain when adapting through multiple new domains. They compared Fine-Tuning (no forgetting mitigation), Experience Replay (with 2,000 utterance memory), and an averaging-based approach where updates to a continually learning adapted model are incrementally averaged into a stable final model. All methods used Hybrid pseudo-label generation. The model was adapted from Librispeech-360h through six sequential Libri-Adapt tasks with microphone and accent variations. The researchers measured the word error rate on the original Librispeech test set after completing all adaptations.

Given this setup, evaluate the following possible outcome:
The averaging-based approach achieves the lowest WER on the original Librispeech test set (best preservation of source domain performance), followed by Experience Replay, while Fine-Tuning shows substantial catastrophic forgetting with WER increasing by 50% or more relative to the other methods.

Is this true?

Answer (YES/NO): NO